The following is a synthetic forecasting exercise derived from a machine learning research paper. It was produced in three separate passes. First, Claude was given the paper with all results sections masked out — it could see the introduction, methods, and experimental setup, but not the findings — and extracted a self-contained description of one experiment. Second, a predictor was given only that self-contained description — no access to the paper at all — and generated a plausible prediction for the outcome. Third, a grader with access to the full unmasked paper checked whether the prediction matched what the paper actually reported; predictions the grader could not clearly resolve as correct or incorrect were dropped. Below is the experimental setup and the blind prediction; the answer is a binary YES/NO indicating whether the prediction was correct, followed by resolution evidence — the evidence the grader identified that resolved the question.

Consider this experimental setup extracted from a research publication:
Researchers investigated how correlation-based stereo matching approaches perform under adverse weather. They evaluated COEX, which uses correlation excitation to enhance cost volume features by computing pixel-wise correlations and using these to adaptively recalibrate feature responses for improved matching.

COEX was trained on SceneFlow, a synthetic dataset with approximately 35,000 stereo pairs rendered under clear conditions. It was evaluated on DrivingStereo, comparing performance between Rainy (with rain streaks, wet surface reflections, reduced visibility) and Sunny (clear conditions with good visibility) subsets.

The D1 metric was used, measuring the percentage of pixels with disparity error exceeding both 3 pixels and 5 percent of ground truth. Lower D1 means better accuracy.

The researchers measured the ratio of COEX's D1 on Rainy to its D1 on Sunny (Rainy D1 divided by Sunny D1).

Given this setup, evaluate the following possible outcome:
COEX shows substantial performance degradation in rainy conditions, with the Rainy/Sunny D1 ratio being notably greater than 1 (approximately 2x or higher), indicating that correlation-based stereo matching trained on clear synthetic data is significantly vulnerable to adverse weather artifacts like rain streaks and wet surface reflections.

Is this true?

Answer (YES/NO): NO